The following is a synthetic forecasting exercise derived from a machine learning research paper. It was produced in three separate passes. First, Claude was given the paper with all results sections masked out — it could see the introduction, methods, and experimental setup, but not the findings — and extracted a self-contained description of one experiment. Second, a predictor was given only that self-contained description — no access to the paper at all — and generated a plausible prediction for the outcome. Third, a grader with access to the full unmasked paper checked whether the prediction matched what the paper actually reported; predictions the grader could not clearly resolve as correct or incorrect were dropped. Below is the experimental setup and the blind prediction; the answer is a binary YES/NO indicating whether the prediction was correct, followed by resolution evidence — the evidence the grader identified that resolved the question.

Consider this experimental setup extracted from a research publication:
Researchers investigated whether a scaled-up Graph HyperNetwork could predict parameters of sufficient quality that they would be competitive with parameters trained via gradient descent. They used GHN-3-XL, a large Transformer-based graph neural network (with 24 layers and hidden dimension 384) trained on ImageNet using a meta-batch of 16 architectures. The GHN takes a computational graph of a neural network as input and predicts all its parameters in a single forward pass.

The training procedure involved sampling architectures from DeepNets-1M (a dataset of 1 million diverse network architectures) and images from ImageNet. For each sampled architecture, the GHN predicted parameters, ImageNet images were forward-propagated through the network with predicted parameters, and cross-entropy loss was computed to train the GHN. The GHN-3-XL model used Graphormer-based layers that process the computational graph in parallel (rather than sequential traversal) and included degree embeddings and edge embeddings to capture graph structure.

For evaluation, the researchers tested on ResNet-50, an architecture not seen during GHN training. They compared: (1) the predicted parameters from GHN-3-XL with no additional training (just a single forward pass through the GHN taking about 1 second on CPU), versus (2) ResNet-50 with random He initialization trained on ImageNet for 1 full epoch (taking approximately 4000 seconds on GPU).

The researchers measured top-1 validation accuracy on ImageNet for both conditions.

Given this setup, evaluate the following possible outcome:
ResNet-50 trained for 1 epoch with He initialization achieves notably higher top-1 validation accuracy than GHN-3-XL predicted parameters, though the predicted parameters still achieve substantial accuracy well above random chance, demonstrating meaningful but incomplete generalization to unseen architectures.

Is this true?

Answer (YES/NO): NO